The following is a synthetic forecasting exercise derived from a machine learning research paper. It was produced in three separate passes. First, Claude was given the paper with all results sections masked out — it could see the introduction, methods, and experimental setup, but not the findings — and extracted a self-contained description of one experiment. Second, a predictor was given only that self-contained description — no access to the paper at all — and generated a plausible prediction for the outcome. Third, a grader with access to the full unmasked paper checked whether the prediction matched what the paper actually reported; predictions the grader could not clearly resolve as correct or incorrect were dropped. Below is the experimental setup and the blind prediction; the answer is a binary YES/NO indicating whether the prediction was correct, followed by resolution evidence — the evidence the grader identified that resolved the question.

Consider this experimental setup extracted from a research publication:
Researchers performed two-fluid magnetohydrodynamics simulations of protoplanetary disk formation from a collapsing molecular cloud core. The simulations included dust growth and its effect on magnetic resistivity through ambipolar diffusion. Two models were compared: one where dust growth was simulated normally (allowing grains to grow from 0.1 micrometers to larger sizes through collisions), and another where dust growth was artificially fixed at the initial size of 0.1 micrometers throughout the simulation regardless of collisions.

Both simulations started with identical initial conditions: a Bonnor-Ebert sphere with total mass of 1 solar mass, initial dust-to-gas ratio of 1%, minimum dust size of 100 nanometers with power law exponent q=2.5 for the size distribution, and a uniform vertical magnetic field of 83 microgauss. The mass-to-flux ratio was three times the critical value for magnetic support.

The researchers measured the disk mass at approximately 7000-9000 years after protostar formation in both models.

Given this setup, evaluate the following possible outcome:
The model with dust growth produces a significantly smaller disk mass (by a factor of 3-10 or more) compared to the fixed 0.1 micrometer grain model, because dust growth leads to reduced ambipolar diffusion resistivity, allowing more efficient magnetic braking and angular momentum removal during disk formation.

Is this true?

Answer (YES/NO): YES